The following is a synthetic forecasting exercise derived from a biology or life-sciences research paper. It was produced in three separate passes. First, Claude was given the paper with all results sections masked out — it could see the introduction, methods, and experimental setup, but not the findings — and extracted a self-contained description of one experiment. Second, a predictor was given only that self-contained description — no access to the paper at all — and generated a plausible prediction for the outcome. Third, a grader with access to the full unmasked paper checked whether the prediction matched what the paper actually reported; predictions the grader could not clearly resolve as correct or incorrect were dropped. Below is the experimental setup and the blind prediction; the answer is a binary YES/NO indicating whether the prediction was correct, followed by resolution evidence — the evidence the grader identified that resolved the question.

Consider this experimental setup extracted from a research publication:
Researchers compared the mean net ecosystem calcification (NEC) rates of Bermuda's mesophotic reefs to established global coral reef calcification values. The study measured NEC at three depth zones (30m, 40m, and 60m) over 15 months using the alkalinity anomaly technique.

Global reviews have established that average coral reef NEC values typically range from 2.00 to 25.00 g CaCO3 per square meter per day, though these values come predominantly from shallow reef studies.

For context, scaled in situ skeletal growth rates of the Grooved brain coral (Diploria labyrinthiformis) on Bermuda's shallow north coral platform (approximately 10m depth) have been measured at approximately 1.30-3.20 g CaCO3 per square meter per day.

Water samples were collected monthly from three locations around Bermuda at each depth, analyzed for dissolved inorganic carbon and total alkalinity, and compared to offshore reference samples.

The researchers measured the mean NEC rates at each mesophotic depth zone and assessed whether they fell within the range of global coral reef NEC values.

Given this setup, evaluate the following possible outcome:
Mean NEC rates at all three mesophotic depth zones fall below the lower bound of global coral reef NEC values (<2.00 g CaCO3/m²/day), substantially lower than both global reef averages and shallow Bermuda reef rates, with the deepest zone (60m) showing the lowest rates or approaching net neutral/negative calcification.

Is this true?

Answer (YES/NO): NO